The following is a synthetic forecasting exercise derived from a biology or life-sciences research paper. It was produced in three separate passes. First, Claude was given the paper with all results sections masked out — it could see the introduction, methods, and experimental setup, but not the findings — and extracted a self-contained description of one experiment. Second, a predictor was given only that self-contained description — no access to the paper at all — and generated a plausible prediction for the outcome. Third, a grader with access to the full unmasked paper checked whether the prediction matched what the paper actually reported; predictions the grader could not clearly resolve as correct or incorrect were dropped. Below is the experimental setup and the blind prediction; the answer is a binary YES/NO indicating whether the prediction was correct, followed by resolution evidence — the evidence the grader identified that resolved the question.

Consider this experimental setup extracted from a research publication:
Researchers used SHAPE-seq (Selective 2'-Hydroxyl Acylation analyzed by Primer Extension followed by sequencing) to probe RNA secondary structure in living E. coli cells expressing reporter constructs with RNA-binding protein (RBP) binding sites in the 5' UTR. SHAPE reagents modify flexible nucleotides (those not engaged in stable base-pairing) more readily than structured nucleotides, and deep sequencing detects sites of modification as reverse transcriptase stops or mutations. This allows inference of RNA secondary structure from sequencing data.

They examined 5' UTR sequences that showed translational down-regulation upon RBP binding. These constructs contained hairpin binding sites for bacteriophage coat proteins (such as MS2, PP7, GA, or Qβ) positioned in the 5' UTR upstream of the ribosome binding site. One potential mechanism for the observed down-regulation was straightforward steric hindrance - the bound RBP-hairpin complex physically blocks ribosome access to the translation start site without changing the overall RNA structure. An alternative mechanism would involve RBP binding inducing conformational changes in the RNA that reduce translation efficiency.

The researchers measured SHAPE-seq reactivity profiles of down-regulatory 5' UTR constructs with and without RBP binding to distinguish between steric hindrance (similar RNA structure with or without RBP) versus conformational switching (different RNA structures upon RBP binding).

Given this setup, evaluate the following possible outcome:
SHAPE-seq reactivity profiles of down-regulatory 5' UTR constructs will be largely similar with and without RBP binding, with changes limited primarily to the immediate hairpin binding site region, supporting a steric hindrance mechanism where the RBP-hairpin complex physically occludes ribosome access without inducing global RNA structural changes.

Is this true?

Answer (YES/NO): YES